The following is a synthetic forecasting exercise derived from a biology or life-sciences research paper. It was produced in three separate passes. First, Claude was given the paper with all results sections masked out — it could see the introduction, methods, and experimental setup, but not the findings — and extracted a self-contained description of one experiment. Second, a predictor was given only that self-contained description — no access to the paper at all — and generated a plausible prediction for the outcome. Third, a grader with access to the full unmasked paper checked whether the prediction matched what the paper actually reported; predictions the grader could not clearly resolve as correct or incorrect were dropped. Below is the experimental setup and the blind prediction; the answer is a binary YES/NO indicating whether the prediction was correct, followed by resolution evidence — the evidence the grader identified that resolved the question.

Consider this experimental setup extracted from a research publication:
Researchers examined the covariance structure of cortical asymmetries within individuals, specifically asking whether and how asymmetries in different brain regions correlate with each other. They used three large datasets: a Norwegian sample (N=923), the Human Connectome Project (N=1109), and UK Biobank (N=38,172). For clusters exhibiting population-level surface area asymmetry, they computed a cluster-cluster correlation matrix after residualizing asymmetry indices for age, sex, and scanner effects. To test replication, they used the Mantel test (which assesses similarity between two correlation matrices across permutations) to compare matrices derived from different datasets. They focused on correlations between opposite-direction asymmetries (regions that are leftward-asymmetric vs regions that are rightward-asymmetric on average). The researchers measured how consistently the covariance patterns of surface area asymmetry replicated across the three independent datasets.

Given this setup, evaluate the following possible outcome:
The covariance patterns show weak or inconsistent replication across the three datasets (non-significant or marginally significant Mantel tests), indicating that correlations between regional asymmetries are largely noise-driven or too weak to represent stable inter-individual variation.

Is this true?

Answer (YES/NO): NO